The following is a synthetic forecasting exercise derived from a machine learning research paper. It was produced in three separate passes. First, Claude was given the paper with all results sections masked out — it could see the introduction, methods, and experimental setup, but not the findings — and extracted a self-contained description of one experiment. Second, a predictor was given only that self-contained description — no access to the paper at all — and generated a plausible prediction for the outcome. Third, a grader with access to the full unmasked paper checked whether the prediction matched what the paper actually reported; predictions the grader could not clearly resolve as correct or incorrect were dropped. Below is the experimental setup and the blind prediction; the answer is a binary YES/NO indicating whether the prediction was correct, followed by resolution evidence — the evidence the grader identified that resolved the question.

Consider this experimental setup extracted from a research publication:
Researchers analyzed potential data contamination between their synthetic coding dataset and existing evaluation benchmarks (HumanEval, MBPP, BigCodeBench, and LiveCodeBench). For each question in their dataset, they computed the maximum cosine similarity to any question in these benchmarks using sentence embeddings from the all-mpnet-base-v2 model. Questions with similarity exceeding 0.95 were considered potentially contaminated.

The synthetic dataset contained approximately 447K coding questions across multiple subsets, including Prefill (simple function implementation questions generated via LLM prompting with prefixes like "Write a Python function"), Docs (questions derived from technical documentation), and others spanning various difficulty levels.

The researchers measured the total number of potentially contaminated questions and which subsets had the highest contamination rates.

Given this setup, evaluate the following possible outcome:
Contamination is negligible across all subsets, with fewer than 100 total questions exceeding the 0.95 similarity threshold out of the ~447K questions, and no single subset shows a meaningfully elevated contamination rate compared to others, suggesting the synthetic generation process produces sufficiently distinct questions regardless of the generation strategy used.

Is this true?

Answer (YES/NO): NO